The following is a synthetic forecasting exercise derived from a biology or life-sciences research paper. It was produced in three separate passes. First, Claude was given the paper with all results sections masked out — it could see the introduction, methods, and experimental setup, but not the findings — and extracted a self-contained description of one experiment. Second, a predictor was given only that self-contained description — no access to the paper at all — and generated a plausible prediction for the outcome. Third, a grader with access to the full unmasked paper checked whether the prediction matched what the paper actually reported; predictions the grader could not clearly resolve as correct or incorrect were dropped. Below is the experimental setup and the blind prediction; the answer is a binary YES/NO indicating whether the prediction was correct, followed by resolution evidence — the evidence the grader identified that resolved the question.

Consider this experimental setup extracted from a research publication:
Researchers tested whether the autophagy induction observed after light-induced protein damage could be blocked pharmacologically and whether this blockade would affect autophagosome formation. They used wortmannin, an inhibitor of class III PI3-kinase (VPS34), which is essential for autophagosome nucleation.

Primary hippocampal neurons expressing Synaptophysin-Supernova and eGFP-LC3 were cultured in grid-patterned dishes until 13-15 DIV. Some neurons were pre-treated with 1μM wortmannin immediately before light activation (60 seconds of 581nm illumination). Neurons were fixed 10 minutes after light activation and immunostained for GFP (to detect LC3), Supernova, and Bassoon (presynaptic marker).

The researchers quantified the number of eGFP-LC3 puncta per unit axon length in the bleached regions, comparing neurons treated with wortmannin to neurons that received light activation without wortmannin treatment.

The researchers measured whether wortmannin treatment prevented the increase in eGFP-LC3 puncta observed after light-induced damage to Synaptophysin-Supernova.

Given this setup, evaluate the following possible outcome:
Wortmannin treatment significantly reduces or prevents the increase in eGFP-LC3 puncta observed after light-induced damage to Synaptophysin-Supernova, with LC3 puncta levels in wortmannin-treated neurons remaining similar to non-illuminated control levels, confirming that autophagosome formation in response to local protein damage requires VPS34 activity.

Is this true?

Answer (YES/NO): NO